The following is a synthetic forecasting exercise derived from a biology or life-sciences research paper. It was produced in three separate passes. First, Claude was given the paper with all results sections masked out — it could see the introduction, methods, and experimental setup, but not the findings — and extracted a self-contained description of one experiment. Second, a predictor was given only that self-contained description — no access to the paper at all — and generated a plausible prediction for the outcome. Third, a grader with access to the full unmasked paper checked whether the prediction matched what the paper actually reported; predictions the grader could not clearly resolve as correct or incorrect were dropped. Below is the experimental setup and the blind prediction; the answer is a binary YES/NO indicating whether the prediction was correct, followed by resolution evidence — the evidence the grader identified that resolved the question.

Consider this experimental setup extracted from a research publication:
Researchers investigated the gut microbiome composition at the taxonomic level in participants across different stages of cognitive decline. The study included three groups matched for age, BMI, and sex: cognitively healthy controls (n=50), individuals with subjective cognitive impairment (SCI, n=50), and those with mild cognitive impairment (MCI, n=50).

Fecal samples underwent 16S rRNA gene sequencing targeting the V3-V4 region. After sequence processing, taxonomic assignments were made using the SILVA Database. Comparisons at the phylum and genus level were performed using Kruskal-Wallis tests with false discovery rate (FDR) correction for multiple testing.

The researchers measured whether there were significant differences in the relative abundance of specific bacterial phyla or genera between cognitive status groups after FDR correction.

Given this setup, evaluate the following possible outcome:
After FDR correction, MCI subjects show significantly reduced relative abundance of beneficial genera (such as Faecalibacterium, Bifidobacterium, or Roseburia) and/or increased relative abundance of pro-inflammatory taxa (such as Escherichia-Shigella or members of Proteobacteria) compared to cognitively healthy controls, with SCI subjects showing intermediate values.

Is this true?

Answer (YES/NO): NO